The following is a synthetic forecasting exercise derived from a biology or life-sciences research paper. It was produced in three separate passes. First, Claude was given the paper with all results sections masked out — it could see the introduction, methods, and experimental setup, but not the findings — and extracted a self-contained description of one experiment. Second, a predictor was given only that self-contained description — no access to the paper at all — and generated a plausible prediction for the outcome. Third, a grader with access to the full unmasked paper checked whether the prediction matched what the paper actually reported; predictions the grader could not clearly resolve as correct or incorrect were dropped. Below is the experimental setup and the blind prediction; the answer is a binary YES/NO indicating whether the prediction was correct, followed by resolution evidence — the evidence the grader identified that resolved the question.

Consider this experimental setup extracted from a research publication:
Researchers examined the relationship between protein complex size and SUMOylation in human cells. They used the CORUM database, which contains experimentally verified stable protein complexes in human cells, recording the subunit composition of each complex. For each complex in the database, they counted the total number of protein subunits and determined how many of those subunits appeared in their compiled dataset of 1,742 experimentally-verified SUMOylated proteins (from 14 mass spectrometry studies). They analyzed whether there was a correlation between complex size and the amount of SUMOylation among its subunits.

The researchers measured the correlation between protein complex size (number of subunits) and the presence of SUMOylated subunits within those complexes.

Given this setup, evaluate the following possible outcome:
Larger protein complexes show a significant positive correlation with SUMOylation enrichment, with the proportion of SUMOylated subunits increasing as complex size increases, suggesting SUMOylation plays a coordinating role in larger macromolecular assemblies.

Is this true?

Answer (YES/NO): NO